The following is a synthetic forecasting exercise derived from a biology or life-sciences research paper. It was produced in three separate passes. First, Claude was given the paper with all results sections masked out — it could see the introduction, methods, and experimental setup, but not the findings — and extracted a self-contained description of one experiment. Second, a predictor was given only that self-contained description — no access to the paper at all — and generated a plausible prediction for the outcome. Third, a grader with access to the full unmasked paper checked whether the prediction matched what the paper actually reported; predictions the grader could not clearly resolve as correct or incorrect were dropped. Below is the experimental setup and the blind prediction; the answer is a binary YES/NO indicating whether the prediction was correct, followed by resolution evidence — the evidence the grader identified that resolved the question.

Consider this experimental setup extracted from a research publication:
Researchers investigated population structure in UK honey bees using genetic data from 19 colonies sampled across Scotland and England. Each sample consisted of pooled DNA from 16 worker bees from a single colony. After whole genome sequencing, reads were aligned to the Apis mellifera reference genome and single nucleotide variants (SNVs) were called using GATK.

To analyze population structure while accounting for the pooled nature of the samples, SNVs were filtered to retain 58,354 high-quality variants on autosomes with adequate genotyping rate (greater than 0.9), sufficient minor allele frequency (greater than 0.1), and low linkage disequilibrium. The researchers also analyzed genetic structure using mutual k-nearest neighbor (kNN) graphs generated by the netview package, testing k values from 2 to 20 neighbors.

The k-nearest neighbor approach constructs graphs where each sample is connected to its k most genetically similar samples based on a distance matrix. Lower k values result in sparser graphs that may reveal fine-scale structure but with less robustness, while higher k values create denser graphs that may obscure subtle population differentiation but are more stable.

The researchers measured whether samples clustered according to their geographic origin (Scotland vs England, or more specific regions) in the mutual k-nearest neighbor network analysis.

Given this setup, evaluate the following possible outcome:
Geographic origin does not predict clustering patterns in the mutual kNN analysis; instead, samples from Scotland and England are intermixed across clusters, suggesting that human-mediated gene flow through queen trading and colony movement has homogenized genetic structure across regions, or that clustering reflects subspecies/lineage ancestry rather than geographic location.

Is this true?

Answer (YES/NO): YES